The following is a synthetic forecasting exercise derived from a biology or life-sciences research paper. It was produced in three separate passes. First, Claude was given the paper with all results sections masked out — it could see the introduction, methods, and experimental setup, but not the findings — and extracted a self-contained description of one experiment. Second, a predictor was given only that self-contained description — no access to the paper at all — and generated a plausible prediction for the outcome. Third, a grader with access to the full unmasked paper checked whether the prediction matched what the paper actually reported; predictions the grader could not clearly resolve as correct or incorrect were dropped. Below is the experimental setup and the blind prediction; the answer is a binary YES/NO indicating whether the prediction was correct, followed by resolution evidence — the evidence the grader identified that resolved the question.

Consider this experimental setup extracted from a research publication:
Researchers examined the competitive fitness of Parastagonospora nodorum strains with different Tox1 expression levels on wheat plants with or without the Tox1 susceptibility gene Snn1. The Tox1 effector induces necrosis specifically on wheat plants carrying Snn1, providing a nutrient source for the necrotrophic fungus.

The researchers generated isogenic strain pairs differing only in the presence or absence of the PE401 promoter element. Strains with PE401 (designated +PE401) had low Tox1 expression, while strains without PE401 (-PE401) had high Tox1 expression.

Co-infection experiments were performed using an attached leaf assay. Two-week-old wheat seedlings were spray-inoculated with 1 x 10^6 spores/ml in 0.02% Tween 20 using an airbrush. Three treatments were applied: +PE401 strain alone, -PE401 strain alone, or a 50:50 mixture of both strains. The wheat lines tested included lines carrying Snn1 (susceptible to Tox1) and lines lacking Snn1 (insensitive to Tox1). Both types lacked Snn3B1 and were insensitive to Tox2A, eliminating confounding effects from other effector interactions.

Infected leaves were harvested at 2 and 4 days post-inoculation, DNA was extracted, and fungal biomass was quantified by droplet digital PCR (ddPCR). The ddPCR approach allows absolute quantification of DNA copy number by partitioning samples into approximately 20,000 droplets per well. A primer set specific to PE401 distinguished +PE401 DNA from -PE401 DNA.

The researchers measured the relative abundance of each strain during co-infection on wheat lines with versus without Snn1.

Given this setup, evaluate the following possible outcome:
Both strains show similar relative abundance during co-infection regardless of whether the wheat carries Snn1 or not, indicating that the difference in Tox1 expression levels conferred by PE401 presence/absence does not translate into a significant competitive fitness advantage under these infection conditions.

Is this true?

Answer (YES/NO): YES